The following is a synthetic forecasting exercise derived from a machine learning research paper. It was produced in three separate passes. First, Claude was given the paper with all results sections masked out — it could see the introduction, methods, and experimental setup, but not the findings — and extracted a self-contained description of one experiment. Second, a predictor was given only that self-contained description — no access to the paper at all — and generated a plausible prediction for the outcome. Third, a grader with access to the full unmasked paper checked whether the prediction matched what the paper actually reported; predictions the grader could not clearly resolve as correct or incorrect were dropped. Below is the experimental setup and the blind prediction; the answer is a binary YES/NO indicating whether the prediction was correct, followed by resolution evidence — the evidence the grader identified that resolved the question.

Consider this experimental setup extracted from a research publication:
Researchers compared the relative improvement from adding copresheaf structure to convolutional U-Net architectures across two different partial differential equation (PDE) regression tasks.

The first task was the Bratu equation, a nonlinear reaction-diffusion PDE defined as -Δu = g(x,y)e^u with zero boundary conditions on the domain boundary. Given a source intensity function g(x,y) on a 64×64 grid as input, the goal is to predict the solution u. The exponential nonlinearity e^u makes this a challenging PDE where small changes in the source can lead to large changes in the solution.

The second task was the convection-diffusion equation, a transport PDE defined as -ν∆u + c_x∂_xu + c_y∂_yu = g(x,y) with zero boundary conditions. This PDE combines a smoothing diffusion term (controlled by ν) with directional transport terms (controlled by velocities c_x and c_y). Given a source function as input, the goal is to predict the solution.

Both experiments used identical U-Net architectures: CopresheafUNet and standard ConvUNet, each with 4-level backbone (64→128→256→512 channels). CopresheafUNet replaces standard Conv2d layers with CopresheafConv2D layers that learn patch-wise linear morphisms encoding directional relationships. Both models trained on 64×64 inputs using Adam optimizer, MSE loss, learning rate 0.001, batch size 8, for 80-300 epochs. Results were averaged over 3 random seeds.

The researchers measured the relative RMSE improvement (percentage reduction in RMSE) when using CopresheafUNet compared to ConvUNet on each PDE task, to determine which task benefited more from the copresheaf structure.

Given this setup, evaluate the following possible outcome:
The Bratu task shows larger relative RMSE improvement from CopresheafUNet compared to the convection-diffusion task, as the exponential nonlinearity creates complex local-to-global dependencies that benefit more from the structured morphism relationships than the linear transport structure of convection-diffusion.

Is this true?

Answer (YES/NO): YES